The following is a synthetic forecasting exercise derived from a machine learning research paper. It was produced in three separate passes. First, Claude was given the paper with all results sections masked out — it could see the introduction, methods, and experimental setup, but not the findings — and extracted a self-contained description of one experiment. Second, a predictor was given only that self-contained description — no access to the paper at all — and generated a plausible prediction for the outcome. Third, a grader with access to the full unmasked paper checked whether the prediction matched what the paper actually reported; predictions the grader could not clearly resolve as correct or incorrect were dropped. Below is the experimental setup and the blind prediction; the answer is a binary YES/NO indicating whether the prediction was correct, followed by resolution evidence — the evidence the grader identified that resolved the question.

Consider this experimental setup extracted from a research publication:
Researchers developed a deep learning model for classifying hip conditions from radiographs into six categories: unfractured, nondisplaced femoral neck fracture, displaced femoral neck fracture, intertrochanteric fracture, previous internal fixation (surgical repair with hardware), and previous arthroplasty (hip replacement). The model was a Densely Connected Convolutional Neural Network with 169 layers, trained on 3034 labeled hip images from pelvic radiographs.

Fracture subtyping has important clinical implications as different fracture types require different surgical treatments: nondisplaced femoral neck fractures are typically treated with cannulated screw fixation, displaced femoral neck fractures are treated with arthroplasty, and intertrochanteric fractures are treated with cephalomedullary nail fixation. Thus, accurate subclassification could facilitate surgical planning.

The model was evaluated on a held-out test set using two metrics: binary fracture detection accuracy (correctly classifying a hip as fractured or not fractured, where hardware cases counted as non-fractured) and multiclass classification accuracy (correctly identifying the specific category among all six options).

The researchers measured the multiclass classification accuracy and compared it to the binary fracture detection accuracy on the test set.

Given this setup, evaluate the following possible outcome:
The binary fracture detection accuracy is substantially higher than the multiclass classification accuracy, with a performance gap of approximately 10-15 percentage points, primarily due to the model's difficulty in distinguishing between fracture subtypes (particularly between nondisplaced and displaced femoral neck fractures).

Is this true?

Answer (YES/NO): NO